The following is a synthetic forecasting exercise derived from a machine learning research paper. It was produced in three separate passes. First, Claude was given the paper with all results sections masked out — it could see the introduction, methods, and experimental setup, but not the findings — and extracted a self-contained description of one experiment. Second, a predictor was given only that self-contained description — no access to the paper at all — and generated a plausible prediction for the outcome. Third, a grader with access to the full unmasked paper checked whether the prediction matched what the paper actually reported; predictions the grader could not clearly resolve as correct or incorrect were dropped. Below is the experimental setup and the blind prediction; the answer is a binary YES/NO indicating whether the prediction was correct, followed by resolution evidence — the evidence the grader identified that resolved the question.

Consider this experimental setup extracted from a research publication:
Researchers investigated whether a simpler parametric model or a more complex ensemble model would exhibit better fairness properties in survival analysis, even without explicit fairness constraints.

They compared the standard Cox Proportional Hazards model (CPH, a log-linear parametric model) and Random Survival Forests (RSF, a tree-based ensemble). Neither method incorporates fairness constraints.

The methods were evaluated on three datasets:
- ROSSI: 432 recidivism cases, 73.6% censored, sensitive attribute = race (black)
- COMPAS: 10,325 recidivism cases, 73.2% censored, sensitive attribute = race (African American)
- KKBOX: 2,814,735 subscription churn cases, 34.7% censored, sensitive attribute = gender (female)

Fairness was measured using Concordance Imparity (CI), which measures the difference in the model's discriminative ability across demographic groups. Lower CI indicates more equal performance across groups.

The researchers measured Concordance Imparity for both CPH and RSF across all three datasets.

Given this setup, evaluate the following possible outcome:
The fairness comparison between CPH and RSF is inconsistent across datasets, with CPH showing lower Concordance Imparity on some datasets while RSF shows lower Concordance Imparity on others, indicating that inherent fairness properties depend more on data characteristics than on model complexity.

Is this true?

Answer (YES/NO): NO